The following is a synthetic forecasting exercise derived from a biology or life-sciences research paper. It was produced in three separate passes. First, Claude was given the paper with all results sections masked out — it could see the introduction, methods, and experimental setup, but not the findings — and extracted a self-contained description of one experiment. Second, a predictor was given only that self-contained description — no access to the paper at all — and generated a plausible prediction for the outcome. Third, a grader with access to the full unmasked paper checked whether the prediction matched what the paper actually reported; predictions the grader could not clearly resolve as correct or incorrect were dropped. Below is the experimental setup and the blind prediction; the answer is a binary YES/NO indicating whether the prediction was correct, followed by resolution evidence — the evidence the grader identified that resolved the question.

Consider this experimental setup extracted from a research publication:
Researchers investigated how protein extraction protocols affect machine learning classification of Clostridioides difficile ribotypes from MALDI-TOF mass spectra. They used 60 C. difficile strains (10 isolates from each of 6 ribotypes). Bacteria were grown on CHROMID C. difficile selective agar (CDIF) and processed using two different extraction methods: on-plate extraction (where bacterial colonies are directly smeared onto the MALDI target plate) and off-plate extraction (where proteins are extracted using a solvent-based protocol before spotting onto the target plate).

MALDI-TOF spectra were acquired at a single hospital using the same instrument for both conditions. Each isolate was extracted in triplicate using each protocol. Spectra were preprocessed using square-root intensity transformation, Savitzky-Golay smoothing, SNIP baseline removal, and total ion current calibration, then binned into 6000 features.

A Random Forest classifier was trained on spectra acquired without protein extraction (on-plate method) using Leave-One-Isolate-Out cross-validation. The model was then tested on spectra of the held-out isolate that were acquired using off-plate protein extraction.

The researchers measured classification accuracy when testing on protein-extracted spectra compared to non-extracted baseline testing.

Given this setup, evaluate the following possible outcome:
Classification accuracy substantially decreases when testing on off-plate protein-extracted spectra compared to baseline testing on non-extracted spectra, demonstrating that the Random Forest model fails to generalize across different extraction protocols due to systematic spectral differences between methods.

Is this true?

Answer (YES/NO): NO